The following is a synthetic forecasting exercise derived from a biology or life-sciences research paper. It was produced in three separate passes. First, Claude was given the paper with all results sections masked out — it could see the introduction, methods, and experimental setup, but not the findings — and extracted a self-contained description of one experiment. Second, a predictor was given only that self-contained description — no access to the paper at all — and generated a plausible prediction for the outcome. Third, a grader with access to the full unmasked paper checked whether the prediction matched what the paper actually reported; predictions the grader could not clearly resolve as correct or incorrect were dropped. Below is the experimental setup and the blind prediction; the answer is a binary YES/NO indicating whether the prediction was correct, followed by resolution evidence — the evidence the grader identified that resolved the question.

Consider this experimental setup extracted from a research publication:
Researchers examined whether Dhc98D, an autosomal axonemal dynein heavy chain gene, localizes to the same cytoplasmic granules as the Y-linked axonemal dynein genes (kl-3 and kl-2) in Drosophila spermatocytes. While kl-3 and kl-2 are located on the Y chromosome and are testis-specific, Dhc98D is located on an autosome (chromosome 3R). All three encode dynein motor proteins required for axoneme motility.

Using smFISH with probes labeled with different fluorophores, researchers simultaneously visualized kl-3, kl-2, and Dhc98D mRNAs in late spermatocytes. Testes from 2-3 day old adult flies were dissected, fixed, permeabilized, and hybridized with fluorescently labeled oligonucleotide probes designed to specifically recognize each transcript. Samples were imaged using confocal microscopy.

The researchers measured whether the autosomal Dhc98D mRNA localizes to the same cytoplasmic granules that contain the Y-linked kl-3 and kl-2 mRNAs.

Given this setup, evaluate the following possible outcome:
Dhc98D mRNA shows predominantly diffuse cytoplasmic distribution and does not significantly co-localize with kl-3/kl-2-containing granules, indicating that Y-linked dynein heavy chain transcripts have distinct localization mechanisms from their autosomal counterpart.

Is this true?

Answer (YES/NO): NO